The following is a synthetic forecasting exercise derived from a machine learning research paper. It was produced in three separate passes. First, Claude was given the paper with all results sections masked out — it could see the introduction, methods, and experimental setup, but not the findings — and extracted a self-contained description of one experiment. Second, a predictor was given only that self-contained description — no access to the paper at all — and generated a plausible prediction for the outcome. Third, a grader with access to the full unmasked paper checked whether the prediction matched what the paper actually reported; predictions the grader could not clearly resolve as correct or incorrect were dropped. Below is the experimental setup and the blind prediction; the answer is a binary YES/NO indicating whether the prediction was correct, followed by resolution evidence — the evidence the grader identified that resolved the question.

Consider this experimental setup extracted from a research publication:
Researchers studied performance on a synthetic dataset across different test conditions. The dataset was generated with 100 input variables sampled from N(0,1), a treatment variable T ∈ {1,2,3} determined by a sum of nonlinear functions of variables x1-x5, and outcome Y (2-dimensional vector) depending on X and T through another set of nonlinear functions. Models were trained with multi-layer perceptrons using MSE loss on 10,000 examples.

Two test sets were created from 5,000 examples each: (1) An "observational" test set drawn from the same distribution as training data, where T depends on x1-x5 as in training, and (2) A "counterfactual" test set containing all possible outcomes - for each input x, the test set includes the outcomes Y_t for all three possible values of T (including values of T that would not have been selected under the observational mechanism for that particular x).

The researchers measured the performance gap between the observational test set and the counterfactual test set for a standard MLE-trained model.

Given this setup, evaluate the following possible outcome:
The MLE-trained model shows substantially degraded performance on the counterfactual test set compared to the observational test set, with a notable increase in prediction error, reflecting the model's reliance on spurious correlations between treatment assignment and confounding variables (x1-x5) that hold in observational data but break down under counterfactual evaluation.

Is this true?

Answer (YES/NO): YES